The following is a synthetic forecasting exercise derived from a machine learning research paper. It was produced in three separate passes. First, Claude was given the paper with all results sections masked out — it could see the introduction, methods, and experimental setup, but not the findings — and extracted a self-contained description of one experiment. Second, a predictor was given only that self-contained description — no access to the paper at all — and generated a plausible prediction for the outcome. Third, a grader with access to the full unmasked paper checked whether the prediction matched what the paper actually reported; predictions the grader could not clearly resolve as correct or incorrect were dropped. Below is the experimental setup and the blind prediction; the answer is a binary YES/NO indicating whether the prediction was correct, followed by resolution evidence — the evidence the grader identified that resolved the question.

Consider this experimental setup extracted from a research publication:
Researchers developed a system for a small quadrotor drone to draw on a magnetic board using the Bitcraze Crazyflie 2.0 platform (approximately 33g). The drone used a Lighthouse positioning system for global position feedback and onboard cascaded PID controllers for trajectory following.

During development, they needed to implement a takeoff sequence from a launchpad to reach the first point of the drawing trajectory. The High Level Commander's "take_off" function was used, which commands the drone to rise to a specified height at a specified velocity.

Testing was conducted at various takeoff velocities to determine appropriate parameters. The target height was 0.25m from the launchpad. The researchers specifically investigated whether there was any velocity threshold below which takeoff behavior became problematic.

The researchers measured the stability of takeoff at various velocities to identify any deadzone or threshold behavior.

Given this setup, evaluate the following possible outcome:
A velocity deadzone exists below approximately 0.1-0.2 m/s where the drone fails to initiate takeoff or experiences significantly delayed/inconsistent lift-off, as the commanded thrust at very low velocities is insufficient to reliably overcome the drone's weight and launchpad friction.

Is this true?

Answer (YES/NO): NO